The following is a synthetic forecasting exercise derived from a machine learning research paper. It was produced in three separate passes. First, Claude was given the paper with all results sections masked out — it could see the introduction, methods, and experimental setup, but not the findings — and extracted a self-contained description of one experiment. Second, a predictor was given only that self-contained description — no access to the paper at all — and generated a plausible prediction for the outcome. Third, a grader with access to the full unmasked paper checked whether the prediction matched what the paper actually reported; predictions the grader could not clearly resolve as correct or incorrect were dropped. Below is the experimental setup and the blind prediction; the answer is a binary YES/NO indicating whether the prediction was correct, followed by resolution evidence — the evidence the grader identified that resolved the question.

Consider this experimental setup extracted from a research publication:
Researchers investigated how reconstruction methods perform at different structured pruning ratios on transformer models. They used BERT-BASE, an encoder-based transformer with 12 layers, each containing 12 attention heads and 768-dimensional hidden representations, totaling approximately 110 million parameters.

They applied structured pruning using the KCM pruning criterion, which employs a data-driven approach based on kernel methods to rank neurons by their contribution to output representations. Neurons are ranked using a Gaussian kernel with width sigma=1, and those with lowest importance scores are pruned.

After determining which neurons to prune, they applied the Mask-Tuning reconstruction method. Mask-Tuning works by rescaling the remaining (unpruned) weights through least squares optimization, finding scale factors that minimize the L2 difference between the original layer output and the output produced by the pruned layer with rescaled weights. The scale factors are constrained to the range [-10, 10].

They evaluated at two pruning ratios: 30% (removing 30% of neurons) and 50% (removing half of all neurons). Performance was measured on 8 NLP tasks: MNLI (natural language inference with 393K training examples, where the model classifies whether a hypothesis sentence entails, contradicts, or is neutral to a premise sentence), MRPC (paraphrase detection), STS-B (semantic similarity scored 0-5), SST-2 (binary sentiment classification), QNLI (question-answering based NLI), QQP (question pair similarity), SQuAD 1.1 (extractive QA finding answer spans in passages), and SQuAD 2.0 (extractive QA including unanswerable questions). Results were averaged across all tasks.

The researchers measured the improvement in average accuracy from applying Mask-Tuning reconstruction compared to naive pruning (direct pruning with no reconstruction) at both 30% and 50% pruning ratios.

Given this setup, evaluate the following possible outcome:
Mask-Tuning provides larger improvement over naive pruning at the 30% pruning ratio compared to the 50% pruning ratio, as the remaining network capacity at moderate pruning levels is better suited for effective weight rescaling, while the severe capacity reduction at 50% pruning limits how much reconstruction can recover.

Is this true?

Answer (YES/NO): YES